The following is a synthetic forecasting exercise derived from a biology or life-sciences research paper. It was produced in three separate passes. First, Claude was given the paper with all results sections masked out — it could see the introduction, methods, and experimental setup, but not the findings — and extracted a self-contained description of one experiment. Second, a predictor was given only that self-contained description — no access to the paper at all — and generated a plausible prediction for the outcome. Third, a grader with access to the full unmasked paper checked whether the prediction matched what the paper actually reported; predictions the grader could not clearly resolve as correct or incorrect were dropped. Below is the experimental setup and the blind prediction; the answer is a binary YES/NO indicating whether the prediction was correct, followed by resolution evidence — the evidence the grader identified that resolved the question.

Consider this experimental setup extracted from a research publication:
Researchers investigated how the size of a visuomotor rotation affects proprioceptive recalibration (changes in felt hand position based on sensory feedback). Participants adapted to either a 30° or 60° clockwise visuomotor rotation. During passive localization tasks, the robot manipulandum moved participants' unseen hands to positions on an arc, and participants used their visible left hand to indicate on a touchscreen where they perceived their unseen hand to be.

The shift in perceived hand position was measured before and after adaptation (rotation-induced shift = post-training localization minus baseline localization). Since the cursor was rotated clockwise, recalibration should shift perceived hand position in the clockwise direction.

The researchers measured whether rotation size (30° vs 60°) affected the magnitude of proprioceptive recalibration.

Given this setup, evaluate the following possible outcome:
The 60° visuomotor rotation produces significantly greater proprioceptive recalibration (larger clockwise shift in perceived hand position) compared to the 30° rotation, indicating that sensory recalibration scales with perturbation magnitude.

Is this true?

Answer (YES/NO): NO